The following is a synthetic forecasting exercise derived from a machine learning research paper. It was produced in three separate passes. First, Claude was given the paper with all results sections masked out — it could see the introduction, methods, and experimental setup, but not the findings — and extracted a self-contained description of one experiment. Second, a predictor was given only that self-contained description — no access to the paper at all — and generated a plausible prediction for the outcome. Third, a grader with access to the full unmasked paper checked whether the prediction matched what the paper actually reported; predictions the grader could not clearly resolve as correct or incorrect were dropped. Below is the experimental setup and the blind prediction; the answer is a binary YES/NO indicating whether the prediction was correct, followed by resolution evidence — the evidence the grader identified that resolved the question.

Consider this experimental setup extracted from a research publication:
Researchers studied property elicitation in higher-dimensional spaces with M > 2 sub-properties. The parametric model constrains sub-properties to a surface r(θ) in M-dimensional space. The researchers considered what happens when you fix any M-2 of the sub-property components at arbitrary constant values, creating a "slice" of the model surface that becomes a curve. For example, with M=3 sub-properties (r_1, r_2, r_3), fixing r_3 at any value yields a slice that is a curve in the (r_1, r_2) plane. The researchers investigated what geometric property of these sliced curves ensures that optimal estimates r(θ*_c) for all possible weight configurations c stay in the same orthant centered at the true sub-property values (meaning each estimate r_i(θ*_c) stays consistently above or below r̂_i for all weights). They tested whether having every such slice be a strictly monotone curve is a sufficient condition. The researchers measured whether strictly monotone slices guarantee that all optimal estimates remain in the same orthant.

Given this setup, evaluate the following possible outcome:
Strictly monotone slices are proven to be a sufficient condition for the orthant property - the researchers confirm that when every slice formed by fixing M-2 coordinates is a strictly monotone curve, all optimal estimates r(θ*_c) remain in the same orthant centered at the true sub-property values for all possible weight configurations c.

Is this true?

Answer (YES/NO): YES